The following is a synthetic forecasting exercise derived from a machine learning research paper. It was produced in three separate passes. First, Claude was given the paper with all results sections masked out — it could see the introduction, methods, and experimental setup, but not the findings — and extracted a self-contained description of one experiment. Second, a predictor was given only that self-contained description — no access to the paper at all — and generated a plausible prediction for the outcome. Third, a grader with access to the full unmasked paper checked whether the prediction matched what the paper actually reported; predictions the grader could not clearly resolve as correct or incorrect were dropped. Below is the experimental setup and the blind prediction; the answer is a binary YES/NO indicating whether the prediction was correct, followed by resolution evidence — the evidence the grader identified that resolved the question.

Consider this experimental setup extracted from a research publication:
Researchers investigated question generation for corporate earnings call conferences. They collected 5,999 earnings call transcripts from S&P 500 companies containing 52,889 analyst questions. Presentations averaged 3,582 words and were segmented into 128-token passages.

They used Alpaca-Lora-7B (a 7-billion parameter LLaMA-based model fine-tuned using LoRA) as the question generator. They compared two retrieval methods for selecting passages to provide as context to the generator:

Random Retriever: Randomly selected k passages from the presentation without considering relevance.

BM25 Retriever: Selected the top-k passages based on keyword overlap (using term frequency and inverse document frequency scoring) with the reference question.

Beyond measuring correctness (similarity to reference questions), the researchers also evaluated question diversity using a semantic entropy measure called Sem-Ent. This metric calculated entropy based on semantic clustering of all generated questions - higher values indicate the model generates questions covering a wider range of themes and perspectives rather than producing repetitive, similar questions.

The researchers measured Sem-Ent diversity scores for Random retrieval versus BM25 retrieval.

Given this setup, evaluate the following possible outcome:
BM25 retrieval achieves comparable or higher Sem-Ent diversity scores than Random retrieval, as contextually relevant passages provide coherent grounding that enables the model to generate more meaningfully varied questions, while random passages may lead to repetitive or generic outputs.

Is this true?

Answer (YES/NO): YES